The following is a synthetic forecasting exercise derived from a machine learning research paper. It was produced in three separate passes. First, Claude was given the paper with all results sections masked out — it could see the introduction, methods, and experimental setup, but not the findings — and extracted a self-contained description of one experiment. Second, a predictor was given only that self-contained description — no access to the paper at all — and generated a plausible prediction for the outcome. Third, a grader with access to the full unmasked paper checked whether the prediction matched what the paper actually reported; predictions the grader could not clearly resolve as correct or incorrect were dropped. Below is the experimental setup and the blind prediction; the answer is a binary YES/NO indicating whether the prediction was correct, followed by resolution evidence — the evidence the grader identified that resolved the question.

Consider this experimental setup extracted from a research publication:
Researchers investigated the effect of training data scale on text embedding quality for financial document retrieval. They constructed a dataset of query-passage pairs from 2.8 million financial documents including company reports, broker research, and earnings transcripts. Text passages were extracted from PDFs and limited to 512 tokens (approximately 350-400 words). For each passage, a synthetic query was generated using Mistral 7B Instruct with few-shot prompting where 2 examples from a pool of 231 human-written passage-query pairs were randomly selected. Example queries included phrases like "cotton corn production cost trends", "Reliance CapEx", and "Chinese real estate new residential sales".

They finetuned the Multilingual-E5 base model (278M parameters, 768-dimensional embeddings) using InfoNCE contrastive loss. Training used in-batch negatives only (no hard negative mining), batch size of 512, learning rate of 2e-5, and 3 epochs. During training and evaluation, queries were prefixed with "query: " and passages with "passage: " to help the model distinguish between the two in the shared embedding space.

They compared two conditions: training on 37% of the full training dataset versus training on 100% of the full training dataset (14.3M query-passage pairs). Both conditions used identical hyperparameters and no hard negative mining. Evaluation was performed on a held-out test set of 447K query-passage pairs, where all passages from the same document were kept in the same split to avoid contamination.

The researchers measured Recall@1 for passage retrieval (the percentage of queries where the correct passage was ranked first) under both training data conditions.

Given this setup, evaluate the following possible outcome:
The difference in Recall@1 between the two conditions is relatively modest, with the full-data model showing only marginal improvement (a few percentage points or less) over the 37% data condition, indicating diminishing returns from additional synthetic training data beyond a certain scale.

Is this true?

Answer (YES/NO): NO